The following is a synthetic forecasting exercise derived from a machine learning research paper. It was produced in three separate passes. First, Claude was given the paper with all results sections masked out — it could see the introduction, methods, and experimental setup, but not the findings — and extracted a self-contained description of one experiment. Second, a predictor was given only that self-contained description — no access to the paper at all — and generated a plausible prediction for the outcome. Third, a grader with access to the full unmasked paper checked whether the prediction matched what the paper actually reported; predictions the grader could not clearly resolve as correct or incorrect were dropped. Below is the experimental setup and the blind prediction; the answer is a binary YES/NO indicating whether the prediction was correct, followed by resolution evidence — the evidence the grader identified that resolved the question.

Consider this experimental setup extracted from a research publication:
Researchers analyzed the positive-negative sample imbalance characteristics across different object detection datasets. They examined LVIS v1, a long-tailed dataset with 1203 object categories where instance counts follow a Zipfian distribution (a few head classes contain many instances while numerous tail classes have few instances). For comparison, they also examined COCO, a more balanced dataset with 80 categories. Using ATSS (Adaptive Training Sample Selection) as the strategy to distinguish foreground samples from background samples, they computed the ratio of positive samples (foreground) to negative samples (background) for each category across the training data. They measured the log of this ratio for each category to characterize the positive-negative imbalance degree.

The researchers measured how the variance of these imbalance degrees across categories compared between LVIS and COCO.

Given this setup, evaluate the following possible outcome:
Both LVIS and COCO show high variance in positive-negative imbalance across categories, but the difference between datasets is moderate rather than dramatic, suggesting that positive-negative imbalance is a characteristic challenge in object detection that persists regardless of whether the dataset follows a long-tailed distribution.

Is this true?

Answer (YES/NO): NO